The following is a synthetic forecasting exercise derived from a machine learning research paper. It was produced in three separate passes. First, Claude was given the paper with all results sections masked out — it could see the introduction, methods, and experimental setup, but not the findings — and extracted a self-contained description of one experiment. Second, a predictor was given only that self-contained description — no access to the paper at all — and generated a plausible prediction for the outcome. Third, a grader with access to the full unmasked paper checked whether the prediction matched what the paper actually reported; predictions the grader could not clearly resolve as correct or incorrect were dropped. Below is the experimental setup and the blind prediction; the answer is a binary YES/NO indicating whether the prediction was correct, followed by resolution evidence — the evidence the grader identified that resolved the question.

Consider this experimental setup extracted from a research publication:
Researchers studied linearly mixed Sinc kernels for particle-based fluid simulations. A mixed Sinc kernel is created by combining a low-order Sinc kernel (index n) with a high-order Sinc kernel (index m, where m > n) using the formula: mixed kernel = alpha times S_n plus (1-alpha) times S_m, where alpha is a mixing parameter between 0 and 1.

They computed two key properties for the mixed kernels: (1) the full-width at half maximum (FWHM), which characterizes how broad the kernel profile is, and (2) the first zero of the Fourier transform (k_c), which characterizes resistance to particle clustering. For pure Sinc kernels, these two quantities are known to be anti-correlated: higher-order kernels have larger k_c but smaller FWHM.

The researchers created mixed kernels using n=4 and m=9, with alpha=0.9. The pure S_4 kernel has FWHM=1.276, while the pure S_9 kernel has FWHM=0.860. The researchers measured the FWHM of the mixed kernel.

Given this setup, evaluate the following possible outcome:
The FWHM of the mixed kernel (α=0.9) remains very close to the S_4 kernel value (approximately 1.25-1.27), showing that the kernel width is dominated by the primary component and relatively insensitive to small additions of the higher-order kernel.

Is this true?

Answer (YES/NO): NO